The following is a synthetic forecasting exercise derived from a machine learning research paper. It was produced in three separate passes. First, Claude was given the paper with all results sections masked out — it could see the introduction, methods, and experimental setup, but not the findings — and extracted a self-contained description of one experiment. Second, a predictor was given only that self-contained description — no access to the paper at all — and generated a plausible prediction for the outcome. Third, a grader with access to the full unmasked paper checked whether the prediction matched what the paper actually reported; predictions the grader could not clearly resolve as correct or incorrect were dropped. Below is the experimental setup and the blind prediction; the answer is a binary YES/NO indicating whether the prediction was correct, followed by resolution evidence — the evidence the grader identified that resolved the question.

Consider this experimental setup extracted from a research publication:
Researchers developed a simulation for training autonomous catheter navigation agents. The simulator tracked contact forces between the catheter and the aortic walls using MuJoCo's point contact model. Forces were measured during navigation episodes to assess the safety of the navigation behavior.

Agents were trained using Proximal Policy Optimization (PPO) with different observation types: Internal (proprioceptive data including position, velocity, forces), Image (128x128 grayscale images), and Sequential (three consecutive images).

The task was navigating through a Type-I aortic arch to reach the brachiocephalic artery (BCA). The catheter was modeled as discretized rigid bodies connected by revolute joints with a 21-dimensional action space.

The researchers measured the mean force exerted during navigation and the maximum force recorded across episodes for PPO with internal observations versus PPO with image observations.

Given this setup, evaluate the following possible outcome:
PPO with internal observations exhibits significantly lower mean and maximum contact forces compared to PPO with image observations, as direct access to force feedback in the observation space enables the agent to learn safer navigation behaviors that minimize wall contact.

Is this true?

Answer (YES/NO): NO